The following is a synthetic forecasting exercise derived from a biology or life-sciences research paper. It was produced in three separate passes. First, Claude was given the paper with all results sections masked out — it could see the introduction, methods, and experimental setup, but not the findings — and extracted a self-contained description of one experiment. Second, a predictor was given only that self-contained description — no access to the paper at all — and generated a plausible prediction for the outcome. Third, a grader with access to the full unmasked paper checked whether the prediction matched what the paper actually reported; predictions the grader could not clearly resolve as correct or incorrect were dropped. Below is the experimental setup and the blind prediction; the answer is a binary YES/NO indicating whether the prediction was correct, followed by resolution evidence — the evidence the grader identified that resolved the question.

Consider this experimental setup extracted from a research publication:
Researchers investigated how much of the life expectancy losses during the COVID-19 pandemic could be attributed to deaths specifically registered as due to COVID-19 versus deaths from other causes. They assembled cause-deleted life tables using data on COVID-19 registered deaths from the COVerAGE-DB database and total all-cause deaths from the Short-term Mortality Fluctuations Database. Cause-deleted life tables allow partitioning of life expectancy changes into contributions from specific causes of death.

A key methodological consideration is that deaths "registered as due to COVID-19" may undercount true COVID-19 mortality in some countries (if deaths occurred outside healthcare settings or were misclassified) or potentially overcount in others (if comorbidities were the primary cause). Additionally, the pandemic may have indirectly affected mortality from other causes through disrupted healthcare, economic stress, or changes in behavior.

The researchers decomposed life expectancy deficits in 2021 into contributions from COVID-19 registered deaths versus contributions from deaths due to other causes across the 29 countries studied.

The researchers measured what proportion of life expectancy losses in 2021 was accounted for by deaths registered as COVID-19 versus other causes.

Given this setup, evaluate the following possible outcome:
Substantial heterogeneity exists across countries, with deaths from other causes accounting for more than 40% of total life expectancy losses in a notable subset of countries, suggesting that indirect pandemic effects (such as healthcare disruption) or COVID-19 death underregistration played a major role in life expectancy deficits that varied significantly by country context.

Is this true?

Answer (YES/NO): NO